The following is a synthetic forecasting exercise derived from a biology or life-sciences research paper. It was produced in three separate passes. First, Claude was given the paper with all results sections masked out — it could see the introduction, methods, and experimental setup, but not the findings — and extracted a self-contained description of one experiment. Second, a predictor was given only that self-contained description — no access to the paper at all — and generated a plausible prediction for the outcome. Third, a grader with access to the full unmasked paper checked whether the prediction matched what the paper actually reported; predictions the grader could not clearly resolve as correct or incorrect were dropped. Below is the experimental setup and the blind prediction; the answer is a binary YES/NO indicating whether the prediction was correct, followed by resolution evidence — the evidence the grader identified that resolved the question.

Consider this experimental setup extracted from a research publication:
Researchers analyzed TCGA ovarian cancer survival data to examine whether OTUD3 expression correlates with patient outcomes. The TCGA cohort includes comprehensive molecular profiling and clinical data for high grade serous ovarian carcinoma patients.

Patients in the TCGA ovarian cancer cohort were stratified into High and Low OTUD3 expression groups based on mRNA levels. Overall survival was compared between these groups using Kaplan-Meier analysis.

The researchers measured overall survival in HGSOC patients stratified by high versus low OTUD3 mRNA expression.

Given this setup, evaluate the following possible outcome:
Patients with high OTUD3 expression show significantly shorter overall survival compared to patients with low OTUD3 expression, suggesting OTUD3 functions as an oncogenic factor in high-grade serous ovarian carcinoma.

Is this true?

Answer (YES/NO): NO